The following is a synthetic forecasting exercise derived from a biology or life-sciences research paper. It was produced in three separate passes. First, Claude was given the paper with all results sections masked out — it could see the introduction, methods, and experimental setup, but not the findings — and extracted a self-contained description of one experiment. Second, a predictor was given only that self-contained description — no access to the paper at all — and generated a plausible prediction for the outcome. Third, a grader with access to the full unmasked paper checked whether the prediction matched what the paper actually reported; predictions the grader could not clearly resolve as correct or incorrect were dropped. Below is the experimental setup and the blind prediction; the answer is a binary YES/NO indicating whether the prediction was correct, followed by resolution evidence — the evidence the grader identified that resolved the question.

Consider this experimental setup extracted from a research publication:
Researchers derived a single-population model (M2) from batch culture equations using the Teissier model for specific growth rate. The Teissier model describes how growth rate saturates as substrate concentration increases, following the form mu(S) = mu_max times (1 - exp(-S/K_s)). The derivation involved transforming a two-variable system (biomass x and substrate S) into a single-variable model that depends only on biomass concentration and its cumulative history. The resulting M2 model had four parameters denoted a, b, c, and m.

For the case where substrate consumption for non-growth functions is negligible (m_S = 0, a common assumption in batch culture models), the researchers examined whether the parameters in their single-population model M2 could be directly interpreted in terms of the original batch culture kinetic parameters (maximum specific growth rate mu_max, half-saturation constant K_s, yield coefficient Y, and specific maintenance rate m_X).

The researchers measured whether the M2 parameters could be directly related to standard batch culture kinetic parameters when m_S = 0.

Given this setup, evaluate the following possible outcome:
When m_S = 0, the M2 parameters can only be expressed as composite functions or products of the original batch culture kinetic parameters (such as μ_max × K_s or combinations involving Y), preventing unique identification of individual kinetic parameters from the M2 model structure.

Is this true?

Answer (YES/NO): NO